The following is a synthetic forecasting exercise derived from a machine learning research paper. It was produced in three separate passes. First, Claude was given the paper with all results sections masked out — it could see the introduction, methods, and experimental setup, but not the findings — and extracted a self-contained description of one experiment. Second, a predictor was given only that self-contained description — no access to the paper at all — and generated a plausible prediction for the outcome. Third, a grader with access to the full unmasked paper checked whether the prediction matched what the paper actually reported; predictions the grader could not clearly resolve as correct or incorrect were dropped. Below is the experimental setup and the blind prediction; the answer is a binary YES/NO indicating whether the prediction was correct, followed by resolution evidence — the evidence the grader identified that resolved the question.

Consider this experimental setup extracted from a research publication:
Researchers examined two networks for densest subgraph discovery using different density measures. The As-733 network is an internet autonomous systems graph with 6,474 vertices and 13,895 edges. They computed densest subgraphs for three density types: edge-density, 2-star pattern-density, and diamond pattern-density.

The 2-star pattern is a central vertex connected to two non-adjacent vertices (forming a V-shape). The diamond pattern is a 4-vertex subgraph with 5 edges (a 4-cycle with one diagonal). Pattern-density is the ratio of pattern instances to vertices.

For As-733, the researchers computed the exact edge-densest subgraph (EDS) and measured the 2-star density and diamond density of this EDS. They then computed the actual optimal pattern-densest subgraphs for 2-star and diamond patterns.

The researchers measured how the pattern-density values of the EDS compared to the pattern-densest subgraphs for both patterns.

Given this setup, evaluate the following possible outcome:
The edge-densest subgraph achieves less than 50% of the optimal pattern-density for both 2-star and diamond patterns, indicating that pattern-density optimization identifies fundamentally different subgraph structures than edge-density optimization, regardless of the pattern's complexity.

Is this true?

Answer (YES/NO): YES